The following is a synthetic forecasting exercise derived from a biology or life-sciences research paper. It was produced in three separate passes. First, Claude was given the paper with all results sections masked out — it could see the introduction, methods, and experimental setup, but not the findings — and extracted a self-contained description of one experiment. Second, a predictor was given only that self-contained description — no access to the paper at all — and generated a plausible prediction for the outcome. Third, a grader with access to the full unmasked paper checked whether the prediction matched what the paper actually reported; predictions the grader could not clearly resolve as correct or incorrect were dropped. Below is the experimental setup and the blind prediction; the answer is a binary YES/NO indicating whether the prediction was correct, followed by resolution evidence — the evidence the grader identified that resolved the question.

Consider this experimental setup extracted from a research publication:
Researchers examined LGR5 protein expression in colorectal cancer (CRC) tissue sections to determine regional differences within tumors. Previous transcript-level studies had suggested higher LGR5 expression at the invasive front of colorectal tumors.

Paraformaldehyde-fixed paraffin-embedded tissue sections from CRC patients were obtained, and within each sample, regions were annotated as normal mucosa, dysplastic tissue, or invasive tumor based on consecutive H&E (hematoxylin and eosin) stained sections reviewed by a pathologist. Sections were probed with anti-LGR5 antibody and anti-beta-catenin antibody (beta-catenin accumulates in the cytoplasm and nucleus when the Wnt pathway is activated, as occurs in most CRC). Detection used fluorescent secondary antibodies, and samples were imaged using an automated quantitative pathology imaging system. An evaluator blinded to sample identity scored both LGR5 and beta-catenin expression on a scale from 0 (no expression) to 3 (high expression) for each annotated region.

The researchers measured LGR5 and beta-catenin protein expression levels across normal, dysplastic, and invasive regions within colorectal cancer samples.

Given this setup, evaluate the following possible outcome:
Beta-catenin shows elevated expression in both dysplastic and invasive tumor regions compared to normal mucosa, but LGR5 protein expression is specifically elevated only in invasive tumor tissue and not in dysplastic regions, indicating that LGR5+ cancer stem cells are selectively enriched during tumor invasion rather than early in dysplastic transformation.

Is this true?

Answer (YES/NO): NO